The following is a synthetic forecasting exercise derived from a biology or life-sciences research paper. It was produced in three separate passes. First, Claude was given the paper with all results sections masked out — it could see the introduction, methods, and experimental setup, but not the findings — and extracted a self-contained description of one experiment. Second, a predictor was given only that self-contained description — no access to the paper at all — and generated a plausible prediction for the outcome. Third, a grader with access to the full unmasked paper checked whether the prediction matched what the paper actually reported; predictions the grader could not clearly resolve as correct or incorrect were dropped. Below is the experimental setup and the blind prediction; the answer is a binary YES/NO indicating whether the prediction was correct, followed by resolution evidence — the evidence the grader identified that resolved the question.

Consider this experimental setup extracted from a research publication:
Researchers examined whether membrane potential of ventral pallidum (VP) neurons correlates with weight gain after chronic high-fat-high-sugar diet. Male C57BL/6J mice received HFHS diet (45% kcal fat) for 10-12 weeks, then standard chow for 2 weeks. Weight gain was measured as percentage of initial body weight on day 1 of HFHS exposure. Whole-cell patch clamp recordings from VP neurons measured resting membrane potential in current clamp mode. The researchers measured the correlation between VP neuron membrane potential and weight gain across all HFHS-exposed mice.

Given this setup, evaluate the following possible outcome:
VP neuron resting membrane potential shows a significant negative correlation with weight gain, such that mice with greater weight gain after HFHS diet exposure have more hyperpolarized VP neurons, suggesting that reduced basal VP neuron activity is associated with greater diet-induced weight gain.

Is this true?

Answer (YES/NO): YES